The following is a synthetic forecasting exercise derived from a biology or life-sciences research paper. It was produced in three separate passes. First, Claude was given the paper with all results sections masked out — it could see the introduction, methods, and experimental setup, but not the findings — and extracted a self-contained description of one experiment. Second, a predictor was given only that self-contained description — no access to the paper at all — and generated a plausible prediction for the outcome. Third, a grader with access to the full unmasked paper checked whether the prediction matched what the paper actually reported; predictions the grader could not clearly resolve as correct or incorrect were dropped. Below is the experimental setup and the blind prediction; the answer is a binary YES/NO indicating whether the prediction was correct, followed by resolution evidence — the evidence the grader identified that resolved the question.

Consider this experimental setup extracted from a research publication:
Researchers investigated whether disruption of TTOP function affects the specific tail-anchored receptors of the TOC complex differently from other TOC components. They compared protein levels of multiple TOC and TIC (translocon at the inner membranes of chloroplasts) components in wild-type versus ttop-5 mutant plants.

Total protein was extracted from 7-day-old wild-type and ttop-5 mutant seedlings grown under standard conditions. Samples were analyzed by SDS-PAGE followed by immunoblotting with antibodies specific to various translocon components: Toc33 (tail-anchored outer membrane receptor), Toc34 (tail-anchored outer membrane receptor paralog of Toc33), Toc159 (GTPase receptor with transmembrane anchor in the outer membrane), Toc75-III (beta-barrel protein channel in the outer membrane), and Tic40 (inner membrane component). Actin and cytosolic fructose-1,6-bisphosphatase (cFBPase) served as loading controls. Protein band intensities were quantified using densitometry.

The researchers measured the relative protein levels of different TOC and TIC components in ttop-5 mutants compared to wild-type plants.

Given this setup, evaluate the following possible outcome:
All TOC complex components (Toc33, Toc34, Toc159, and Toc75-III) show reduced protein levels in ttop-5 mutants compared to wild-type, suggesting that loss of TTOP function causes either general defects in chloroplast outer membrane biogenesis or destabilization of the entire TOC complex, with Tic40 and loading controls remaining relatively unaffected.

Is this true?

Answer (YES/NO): NO